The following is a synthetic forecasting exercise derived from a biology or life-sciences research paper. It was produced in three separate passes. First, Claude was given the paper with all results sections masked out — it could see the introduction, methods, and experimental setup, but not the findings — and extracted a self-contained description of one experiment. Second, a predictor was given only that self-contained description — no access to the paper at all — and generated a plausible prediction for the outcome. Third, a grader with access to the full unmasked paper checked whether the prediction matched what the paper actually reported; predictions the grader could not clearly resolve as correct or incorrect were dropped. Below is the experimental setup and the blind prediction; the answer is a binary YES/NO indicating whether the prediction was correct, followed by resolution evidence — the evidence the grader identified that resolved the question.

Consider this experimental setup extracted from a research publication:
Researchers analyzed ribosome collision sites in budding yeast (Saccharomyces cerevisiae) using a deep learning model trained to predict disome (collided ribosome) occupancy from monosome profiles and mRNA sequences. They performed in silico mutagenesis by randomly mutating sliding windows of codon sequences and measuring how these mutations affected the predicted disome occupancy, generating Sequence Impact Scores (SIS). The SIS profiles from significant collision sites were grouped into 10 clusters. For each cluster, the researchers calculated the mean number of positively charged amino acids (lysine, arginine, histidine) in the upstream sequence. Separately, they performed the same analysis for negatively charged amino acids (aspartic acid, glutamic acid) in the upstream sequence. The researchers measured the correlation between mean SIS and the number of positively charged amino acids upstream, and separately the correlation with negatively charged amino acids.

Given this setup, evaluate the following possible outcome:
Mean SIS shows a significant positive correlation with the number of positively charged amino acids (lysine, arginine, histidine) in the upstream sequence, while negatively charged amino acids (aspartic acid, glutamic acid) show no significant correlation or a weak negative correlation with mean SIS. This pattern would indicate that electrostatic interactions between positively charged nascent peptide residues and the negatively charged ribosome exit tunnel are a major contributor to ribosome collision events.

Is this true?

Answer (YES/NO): NO